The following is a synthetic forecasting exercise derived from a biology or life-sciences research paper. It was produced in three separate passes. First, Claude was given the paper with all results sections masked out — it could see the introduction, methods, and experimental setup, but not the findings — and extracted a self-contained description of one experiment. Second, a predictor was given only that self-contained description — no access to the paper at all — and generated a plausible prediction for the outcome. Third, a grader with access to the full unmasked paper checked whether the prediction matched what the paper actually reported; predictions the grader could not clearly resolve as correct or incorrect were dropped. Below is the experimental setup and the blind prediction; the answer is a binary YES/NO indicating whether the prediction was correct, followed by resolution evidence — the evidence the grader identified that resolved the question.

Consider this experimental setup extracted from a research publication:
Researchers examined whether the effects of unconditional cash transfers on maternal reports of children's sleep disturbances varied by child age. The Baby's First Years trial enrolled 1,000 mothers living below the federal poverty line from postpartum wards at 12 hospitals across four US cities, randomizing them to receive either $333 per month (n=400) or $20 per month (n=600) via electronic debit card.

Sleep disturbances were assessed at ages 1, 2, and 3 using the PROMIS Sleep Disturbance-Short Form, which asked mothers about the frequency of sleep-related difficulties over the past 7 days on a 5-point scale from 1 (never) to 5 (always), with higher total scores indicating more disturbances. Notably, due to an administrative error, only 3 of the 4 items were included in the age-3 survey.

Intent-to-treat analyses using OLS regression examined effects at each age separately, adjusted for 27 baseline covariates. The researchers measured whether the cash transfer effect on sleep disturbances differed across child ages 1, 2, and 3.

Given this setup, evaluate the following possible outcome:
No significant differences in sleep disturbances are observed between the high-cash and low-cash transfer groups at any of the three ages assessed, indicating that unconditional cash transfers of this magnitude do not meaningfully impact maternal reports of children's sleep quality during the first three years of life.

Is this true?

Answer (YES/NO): YES